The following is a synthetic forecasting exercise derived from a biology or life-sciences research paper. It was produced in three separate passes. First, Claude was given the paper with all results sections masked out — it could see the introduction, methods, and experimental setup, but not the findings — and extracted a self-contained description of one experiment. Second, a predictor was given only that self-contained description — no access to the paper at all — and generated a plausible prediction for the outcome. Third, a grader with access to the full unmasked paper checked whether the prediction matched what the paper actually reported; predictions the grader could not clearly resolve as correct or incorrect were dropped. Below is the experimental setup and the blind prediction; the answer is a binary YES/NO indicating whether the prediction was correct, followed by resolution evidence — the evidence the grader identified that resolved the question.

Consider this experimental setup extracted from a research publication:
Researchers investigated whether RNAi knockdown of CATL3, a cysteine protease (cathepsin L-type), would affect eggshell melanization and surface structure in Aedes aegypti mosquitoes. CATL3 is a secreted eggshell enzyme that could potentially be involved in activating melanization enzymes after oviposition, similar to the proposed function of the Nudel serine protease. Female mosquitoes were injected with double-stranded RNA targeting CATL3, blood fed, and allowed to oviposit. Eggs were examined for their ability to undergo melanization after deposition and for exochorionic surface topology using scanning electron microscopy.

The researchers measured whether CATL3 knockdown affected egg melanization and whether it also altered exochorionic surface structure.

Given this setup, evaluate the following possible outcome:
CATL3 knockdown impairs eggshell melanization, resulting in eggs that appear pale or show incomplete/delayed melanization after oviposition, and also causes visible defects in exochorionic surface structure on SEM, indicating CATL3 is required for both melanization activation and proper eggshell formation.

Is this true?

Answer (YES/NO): YES